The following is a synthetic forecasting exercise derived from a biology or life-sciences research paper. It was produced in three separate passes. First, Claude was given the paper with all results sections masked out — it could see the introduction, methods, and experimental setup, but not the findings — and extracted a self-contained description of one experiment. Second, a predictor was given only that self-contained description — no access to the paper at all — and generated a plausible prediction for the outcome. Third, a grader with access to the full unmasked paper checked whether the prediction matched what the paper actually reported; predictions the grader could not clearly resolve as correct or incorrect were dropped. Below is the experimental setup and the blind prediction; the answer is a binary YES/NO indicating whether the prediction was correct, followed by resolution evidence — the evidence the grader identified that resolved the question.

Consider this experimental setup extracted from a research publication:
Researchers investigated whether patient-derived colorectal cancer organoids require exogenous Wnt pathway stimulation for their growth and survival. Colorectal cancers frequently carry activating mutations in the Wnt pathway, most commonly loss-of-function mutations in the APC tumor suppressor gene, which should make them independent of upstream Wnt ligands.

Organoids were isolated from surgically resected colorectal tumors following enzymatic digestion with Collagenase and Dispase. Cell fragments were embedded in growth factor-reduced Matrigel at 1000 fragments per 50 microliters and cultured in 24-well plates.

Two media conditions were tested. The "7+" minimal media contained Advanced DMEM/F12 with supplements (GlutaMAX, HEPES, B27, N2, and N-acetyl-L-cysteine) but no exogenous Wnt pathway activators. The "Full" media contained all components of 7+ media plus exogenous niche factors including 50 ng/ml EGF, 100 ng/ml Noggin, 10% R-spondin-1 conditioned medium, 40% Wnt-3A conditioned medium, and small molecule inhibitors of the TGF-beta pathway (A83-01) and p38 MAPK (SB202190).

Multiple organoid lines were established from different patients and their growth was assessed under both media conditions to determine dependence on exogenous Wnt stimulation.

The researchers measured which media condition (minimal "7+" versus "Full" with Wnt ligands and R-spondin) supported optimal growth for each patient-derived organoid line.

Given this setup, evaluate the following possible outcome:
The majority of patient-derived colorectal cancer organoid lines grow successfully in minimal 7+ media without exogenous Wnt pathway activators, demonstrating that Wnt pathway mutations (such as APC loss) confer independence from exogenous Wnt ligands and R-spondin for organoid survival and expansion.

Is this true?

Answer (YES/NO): YES